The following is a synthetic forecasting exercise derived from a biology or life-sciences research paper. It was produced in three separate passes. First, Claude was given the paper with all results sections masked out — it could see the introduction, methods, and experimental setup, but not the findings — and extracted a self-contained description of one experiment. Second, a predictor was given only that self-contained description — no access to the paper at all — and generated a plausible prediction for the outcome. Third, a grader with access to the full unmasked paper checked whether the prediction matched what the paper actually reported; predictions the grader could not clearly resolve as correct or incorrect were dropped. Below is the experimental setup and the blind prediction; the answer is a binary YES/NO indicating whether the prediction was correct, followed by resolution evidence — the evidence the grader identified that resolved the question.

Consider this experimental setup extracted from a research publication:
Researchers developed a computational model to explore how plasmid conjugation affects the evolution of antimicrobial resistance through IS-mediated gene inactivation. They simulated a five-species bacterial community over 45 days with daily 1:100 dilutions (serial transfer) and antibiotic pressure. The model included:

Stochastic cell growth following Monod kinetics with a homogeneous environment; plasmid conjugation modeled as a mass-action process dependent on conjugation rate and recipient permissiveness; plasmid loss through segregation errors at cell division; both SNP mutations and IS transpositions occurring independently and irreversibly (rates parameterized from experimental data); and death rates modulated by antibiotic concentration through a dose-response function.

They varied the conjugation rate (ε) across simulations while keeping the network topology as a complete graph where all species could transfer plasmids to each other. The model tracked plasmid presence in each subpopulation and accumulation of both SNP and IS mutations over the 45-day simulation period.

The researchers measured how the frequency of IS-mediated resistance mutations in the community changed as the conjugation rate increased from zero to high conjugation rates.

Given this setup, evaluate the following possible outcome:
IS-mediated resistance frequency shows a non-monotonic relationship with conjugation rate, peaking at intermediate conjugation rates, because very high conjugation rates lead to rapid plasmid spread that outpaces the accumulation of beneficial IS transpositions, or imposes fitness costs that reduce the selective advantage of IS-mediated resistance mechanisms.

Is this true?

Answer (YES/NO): NO